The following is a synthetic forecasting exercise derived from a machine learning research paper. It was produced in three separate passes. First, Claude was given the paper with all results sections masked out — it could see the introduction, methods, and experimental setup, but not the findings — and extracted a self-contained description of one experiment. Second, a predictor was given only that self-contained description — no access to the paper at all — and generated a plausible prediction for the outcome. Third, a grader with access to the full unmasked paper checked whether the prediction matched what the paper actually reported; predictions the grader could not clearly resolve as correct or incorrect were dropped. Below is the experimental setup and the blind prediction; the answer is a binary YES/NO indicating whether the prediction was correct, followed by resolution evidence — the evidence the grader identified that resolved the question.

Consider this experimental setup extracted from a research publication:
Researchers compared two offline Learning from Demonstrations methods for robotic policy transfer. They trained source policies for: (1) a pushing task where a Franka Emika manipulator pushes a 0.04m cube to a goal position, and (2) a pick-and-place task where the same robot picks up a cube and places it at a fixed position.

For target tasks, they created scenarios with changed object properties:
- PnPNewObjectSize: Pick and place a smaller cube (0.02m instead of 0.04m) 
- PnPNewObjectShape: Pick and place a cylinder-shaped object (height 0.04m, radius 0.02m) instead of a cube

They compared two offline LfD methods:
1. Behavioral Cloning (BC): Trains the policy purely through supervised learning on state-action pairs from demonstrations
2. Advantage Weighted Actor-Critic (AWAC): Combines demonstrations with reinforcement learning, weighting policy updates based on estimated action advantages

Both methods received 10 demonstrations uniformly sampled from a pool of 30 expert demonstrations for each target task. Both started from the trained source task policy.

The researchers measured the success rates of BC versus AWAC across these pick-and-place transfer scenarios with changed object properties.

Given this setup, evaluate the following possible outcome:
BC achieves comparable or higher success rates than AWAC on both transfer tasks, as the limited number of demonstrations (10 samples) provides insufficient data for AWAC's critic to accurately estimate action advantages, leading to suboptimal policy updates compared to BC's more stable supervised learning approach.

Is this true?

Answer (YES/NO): NO